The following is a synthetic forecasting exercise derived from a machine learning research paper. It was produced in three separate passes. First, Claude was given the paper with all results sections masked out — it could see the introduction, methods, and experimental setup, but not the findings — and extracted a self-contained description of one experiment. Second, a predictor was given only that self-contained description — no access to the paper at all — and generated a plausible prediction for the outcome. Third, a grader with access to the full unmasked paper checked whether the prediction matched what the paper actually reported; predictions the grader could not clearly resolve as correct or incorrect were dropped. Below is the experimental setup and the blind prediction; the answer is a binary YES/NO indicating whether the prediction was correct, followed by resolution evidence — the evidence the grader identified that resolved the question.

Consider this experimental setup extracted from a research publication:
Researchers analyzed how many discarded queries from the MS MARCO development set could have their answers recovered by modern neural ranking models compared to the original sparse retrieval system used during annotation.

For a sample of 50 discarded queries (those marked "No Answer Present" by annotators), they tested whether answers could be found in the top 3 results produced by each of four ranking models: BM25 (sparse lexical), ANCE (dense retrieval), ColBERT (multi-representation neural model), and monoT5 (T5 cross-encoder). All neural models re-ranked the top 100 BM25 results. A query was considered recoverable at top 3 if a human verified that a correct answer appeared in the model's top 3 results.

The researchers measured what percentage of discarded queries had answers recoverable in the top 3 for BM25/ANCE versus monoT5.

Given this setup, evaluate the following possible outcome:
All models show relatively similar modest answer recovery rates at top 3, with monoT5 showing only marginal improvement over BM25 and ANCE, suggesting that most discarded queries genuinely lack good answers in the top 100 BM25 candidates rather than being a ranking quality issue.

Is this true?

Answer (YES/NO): NO